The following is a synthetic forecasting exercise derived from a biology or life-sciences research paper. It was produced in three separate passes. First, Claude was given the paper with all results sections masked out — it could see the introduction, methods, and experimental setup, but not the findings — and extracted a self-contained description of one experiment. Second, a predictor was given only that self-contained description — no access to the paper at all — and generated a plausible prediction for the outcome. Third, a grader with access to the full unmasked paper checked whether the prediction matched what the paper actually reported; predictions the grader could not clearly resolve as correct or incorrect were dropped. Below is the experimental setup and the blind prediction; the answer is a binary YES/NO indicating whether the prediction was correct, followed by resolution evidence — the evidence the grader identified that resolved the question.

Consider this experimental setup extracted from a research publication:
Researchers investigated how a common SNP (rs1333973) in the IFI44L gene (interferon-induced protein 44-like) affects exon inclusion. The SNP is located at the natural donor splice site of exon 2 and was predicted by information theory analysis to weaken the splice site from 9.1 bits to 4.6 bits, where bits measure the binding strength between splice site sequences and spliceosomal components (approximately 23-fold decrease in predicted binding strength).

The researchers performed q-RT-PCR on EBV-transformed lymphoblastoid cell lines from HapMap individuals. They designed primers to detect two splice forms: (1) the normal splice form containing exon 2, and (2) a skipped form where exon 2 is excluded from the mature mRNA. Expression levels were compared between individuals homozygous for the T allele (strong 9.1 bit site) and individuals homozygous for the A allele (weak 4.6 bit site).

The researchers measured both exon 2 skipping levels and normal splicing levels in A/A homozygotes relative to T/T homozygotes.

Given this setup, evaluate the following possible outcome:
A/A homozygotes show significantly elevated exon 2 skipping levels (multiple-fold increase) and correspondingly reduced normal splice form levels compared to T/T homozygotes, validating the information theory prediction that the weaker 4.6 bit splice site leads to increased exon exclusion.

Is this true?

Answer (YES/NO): YES